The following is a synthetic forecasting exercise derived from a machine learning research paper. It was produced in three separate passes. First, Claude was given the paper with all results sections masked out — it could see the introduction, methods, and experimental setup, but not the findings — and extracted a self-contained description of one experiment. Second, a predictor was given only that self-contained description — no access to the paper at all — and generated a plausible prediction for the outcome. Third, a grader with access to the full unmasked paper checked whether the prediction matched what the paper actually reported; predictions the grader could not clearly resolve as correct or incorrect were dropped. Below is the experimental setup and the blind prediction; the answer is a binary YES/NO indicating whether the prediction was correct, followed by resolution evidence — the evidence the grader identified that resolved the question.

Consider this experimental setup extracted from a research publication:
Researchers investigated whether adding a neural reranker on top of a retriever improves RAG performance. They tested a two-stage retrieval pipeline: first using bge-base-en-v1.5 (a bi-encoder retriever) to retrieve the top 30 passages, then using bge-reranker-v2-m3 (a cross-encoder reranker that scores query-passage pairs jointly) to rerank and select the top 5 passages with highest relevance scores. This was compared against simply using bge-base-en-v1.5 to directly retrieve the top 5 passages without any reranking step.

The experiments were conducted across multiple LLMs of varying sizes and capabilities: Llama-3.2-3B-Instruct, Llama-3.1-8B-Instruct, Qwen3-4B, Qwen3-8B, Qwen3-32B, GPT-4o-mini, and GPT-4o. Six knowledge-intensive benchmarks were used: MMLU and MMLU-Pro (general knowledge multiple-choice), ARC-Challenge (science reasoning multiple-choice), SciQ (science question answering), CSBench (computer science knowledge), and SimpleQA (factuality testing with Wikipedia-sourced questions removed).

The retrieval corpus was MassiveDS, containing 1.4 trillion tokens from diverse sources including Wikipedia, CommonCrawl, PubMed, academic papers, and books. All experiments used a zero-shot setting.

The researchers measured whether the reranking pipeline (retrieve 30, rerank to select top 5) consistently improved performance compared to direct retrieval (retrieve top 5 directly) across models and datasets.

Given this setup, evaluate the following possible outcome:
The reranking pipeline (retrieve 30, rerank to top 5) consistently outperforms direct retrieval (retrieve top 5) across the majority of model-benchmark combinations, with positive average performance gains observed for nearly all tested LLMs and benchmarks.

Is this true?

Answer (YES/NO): NO